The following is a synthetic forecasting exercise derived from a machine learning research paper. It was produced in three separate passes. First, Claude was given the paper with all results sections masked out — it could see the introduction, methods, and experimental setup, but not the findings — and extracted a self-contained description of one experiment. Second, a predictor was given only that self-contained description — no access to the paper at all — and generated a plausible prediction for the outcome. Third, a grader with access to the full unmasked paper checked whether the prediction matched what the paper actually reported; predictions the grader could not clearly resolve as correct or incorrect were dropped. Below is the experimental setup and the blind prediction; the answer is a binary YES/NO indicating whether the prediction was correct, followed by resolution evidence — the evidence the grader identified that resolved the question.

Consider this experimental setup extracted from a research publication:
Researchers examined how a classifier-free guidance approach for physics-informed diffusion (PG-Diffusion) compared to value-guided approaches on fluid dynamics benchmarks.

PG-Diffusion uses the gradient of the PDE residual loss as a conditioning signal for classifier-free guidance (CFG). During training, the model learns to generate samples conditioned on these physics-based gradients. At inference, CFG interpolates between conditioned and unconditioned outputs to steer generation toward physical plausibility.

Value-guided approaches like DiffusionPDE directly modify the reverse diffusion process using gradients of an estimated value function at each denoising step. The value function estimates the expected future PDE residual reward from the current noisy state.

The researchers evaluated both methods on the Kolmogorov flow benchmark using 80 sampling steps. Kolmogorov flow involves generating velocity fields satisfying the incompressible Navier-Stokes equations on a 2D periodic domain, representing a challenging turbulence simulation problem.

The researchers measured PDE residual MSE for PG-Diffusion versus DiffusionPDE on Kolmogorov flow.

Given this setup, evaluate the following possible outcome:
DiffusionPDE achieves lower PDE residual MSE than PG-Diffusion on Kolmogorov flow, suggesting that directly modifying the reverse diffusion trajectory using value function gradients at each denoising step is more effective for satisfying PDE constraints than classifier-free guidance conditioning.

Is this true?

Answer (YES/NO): YES